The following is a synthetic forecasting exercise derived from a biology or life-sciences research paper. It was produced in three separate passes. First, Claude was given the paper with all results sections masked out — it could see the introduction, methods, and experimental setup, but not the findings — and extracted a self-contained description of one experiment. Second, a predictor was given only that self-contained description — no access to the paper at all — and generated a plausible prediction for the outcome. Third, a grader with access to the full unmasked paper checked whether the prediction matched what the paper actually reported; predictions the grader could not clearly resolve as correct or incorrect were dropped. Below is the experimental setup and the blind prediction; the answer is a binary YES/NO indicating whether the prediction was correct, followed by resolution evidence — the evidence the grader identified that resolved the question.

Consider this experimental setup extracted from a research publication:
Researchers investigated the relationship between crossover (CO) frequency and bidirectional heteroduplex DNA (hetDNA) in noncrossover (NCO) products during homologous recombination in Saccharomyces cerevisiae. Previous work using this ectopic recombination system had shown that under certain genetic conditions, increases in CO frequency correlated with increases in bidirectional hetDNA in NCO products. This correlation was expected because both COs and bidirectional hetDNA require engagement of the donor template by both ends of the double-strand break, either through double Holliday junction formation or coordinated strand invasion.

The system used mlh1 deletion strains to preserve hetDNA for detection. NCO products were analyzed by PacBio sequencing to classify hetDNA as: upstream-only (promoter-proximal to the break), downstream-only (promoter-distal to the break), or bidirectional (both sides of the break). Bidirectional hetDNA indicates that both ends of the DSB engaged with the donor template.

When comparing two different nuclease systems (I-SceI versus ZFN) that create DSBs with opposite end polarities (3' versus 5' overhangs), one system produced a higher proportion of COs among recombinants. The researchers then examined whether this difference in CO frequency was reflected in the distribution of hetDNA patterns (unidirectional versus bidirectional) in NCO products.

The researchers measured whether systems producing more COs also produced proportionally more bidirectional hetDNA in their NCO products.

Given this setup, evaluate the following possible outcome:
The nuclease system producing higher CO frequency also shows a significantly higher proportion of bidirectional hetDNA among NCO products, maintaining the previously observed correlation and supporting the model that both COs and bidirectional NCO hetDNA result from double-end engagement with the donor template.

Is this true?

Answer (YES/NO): NO